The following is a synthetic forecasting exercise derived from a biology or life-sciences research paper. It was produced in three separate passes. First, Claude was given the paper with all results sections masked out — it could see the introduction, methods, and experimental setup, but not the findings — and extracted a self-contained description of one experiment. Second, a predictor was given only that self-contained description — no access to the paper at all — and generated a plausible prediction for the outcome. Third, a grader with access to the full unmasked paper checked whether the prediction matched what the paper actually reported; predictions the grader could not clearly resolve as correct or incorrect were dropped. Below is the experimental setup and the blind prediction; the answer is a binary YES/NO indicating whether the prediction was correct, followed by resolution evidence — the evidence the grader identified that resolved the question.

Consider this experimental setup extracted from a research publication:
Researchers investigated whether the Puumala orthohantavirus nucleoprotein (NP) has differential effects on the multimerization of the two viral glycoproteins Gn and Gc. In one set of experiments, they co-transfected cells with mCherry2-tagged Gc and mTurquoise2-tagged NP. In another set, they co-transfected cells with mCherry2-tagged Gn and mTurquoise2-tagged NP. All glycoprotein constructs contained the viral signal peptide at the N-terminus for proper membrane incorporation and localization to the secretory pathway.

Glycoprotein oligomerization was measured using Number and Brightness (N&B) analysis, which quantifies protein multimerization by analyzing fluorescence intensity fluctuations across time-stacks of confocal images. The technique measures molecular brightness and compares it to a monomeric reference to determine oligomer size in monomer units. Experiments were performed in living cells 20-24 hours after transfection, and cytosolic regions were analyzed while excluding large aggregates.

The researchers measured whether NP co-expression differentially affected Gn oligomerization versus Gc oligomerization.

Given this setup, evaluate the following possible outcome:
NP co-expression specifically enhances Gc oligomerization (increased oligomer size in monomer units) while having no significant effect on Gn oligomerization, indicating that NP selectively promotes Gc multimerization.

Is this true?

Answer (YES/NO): YES